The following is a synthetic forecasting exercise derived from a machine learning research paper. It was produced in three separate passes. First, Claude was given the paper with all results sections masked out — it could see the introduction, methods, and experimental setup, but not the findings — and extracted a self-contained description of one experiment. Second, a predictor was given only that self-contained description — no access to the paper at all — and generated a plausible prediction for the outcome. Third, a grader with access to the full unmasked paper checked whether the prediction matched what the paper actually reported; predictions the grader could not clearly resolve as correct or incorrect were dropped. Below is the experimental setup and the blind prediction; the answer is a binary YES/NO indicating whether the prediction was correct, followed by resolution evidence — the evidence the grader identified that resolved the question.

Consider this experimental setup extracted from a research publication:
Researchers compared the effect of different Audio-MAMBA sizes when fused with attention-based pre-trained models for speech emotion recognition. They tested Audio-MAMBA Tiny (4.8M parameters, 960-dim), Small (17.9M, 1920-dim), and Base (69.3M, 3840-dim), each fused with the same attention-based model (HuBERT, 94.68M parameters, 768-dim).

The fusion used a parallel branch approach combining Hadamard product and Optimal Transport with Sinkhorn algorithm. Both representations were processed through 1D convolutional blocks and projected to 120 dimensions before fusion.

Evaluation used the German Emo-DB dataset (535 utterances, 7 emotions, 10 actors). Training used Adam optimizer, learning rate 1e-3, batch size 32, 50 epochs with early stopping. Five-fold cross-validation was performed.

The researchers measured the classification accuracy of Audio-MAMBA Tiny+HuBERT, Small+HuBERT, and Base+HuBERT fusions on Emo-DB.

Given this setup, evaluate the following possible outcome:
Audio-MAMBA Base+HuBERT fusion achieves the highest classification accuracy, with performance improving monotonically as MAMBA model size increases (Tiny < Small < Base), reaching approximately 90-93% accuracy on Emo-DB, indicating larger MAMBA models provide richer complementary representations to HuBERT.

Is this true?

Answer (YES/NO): YES